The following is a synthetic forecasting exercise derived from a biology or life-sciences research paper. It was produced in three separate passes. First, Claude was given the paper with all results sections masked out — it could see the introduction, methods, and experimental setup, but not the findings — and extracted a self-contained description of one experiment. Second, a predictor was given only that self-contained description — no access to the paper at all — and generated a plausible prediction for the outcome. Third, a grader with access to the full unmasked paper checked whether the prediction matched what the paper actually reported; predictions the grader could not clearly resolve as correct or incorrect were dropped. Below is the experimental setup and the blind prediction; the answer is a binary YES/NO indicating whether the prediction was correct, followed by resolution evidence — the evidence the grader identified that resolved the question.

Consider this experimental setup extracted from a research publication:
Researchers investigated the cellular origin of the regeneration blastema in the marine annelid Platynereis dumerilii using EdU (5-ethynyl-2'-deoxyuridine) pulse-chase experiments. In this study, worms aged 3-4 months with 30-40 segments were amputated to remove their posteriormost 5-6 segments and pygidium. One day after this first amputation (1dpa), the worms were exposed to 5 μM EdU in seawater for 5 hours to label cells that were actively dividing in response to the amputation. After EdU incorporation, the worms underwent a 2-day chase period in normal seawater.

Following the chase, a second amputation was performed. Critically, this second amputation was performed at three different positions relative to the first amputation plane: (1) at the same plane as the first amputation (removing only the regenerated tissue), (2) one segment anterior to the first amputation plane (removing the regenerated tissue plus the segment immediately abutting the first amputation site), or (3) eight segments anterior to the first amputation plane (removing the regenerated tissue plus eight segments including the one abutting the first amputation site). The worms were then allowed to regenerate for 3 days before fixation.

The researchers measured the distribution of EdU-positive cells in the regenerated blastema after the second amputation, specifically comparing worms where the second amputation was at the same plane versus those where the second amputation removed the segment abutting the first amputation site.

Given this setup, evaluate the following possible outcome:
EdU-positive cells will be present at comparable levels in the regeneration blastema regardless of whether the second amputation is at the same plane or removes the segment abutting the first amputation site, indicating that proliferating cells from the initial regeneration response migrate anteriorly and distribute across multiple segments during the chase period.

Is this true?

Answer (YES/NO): NO